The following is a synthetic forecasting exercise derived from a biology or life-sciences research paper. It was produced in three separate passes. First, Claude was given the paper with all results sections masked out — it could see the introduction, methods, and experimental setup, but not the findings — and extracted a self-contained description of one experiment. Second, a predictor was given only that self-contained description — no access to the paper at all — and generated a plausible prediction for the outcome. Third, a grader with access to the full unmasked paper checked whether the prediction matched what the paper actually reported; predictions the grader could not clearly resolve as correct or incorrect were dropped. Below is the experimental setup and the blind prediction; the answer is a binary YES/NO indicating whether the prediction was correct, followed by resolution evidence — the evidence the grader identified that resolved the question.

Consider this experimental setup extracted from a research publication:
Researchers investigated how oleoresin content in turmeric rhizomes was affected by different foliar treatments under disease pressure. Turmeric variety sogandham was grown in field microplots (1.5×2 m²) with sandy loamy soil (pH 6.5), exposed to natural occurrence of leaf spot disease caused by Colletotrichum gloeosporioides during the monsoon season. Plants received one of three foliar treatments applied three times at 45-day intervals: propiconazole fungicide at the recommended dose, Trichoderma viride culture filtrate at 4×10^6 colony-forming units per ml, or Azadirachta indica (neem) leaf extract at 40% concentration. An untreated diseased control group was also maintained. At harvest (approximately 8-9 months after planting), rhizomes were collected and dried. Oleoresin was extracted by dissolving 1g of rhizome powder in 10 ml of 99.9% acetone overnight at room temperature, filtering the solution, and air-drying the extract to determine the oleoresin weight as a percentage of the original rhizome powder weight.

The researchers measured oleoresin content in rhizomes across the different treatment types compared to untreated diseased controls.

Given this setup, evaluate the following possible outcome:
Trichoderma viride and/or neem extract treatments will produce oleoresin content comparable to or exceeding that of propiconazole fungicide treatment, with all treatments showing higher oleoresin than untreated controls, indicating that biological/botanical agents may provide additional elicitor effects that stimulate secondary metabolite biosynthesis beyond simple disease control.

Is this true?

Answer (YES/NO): NO